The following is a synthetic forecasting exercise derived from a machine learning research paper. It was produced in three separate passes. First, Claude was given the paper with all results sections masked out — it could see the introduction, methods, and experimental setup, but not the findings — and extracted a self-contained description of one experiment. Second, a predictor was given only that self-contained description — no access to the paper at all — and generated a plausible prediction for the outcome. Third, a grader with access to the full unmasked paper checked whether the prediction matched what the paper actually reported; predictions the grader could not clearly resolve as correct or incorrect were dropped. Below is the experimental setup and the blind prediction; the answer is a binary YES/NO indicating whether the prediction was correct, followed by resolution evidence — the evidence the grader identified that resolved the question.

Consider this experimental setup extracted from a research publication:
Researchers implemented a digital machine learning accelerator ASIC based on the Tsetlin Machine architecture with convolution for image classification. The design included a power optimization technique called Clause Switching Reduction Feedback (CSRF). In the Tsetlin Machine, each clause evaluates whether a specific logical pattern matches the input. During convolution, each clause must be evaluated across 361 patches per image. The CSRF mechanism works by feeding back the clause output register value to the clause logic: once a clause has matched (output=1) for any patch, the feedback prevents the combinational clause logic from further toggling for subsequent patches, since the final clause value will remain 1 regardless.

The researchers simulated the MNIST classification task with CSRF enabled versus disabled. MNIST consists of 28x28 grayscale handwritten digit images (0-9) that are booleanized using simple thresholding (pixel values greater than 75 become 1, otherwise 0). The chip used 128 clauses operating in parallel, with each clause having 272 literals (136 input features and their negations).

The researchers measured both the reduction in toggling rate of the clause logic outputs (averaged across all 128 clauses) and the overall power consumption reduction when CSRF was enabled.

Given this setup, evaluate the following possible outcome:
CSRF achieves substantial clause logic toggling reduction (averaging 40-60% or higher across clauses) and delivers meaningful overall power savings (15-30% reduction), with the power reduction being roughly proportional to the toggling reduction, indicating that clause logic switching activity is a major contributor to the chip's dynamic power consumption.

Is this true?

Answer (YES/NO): NO